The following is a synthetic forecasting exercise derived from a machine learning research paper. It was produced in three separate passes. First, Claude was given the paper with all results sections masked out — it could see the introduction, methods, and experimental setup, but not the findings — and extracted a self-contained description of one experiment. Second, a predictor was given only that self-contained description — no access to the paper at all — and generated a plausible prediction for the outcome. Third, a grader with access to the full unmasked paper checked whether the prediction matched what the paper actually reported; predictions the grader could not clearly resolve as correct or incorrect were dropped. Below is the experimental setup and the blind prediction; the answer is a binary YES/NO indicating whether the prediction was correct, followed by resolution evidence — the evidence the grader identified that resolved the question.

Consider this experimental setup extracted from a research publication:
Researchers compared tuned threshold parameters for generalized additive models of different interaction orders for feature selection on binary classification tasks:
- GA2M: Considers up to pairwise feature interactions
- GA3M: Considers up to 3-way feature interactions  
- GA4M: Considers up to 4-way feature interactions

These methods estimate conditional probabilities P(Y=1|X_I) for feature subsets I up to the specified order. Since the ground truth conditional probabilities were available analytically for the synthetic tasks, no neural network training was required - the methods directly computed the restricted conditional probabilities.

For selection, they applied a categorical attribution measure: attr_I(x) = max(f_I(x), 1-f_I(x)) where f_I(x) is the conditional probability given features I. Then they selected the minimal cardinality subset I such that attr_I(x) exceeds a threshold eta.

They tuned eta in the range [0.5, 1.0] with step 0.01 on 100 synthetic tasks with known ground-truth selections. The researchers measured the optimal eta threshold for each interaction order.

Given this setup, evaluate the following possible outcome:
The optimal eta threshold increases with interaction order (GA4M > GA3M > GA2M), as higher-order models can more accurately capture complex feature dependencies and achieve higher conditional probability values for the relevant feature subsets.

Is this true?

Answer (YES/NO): NO